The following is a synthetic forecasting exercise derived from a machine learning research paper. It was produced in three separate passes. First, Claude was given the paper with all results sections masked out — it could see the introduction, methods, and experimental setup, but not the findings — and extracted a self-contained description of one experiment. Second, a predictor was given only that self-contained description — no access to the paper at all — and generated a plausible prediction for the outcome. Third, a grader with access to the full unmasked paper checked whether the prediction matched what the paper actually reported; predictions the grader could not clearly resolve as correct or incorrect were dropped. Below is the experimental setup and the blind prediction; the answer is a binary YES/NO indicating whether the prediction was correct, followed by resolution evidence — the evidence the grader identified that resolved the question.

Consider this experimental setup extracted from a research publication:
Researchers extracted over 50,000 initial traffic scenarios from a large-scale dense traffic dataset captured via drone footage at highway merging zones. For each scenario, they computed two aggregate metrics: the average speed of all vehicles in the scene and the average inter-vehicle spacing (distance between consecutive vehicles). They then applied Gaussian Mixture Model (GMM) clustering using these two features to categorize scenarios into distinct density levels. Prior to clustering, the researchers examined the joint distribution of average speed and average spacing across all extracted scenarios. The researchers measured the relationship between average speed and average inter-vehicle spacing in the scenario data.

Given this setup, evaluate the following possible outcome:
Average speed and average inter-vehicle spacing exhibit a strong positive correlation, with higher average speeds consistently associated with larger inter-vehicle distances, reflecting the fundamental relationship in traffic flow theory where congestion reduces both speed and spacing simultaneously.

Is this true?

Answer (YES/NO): YES